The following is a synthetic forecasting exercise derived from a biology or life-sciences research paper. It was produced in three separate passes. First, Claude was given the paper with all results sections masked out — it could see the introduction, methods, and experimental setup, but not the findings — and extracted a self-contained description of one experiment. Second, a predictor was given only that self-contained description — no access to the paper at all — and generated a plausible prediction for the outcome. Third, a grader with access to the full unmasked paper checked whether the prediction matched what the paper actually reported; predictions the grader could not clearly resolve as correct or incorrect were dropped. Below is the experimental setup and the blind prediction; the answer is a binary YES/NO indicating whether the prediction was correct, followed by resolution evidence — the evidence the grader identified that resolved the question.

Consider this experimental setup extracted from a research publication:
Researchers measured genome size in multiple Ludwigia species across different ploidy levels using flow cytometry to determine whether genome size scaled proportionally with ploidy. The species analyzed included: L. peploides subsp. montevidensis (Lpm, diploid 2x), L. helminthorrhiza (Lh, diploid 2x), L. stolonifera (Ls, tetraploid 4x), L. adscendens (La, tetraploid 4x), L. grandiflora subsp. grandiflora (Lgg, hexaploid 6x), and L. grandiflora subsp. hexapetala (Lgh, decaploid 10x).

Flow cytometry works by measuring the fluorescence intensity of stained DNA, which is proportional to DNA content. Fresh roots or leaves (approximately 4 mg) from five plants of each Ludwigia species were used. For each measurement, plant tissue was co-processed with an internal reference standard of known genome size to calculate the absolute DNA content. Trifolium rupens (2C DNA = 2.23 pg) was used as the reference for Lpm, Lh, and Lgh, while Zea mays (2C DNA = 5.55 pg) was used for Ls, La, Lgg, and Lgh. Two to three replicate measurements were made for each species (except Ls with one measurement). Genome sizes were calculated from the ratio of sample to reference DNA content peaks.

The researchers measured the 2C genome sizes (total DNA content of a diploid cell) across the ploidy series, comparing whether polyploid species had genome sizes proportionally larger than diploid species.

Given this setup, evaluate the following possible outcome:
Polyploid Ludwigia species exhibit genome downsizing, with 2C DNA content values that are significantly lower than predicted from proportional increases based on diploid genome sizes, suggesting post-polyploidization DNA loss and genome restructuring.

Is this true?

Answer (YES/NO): NO